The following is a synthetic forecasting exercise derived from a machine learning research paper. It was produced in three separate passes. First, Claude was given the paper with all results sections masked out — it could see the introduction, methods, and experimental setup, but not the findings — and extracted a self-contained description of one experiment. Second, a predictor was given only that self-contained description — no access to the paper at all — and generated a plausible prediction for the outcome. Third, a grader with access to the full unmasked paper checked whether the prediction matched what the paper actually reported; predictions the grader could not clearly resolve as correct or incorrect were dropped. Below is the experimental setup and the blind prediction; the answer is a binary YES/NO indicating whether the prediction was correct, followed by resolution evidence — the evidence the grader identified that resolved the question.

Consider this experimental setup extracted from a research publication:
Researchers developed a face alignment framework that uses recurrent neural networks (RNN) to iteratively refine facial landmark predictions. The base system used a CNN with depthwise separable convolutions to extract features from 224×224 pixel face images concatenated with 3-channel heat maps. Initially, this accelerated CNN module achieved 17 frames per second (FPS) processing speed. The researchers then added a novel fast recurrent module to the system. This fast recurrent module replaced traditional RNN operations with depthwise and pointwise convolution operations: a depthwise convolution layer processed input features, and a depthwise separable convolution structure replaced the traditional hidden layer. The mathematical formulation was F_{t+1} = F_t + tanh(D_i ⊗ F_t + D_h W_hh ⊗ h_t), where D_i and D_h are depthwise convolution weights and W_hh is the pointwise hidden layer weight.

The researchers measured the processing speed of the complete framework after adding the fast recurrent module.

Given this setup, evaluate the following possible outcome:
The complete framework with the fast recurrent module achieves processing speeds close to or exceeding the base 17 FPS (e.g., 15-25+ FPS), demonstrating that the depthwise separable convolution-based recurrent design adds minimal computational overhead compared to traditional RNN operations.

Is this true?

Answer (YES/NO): NO